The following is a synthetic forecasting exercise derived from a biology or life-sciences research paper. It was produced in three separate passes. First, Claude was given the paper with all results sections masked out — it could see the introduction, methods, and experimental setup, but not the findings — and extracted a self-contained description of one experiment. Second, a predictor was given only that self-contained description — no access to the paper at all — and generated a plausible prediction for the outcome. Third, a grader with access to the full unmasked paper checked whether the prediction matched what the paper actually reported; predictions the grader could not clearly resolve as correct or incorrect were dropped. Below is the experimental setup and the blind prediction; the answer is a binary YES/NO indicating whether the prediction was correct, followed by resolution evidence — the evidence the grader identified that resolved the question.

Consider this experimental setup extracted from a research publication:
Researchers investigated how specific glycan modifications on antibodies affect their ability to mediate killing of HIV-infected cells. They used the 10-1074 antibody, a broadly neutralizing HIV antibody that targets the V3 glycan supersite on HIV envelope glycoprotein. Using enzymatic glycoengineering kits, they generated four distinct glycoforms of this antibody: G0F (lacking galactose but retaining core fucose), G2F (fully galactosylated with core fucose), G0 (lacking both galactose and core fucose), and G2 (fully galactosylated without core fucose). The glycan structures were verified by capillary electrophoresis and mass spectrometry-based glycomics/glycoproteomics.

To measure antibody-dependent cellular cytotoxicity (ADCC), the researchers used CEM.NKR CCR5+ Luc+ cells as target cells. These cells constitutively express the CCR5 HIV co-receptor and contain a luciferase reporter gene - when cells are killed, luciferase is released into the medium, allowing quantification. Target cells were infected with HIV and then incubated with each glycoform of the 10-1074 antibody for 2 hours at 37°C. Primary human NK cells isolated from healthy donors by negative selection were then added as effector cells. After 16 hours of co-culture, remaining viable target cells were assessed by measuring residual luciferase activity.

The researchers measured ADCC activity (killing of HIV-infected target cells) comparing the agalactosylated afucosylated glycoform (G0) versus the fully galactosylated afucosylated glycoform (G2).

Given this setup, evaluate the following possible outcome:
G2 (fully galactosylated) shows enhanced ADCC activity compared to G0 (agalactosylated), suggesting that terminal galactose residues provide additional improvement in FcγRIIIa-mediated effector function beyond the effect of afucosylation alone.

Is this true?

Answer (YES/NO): YES